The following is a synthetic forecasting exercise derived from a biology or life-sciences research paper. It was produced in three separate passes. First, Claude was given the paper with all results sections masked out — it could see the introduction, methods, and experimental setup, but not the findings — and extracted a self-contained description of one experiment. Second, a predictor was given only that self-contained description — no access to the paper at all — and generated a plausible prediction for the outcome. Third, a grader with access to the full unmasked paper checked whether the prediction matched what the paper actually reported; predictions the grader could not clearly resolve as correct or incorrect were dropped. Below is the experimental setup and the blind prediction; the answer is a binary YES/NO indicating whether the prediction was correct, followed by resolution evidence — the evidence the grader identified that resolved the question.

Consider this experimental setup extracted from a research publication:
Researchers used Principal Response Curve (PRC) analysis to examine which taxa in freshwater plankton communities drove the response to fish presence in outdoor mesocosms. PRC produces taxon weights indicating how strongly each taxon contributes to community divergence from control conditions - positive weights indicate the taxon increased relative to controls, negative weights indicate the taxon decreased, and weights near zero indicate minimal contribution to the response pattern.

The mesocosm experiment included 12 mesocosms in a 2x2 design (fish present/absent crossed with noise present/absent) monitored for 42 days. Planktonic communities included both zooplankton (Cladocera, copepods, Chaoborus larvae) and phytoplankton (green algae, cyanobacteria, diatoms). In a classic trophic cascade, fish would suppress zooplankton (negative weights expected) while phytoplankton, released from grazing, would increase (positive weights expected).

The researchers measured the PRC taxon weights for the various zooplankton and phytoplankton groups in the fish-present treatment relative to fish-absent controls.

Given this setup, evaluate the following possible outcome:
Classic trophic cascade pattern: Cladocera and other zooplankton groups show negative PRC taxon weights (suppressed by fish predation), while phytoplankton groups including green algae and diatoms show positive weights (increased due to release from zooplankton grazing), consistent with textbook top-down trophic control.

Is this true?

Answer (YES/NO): NO